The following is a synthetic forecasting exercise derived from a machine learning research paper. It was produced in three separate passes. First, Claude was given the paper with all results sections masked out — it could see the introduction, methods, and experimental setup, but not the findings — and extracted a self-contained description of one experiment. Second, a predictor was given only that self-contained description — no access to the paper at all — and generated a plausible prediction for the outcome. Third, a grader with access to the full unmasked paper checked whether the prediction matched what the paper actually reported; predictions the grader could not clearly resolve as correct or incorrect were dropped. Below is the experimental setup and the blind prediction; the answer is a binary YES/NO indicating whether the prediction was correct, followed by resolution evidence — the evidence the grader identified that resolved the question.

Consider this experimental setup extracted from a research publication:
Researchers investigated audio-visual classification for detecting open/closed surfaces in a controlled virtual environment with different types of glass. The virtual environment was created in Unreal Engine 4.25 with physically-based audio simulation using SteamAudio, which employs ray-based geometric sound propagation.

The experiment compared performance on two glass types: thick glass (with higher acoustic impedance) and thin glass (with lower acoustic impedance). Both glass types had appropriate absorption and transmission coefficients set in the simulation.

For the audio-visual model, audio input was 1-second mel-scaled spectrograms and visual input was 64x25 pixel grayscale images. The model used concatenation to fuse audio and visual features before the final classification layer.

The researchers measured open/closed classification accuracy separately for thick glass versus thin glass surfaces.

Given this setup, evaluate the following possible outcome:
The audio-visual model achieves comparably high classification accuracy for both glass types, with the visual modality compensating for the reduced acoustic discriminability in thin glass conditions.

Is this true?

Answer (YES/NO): YES